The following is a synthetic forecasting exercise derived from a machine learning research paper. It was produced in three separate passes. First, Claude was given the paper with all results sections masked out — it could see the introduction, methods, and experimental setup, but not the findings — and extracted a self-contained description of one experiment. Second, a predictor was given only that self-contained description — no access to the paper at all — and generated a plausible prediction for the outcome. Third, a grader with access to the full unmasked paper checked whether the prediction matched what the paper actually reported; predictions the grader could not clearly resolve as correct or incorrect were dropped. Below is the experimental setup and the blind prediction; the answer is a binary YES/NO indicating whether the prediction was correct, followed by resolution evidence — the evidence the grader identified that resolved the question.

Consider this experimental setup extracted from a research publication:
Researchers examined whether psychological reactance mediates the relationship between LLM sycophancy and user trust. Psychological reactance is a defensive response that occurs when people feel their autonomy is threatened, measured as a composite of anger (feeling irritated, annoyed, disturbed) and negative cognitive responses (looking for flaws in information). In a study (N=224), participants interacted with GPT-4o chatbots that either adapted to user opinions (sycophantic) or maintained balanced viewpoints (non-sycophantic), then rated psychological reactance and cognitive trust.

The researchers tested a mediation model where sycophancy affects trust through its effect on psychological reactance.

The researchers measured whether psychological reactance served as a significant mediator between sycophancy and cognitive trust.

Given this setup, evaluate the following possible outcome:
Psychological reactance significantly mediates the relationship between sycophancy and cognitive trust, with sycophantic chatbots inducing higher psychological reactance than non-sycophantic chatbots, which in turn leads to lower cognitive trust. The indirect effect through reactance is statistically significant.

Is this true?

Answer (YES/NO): NO